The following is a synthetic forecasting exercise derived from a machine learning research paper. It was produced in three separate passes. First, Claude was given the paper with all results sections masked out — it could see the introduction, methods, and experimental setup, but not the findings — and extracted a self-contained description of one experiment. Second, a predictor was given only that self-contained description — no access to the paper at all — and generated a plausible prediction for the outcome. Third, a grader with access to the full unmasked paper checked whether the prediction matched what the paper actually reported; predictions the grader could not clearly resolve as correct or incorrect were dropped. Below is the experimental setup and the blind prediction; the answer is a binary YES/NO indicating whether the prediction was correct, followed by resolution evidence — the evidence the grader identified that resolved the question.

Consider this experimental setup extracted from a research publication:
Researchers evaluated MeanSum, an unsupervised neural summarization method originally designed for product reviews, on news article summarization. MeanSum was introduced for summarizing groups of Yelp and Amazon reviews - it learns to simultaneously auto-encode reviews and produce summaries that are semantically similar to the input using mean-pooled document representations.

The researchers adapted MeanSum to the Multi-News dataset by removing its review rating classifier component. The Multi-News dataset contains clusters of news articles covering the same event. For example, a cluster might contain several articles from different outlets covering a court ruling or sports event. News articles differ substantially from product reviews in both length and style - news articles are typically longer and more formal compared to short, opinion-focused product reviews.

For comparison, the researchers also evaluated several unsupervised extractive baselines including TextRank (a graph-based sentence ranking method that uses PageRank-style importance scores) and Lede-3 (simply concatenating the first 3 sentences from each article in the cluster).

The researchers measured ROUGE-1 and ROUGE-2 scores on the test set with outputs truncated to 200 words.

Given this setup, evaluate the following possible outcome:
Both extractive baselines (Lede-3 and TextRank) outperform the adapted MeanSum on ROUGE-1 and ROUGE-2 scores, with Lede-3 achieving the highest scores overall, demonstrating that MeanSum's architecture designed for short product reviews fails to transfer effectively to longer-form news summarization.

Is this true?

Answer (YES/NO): NO